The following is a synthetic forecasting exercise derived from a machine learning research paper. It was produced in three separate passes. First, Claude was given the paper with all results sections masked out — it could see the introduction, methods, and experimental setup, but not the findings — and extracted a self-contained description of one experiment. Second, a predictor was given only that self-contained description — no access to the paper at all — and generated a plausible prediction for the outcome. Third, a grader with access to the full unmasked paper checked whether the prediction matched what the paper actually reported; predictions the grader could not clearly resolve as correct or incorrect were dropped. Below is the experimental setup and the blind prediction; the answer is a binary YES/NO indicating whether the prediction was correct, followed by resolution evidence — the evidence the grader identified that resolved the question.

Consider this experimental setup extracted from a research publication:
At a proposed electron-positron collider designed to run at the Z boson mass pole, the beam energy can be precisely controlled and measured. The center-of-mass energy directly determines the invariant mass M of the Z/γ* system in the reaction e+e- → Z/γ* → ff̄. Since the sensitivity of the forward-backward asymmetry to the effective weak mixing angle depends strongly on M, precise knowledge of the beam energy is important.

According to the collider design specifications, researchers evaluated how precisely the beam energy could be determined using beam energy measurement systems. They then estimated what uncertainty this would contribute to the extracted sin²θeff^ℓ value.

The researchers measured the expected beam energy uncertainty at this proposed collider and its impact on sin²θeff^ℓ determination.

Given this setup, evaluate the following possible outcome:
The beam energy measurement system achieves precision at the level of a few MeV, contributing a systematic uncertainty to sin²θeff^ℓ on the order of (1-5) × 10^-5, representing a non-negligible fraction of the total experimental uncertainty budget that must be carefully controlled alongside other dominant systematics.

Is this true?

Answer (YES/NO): NO